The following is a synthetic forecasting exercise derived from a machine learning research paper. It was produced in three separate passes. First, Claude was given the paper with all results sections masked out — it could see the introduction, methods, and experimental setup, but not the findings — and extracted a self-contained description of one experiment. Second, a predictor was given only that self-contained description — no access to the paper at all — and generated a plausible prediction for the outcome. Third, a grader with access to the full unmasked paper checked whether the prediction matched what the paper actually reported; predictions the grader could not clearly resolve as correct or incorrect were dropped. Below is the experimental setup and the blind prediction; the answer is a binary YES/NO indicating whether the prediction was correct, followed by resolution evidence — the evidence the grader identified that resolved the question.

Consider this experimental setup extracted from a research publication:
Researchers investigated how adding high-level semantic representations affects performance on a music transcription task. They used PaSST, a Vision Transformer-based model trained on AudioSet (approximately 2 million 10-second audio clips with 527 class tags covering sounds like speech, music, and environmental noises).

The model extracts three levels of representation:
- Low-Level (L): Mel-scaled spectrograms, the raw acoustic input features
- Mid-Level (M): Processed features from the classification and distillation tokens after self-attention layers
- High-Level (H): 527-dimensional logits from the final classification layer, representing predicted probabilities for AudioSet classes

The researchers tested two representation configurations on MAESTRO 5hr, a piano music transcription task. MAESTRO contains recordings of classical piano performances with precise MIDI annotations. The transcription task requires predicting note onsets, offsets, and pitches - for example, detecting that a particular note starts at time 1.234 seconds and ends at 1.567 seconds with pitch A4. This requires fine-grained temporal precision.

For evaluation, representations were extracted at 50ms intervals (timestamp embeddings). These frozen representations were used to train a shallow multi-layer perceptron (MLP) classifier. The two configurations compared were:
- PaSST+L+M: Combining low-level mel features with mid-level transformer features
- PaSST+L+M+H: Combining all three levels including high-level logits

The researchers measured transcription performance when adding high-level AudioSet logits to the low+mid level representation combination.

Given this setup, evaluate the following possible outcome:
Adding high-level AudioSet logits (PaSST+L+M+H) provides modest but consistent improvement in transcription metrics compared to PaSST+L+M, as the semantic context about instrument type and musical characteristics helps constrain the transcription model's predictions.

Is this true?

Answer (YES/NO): NO